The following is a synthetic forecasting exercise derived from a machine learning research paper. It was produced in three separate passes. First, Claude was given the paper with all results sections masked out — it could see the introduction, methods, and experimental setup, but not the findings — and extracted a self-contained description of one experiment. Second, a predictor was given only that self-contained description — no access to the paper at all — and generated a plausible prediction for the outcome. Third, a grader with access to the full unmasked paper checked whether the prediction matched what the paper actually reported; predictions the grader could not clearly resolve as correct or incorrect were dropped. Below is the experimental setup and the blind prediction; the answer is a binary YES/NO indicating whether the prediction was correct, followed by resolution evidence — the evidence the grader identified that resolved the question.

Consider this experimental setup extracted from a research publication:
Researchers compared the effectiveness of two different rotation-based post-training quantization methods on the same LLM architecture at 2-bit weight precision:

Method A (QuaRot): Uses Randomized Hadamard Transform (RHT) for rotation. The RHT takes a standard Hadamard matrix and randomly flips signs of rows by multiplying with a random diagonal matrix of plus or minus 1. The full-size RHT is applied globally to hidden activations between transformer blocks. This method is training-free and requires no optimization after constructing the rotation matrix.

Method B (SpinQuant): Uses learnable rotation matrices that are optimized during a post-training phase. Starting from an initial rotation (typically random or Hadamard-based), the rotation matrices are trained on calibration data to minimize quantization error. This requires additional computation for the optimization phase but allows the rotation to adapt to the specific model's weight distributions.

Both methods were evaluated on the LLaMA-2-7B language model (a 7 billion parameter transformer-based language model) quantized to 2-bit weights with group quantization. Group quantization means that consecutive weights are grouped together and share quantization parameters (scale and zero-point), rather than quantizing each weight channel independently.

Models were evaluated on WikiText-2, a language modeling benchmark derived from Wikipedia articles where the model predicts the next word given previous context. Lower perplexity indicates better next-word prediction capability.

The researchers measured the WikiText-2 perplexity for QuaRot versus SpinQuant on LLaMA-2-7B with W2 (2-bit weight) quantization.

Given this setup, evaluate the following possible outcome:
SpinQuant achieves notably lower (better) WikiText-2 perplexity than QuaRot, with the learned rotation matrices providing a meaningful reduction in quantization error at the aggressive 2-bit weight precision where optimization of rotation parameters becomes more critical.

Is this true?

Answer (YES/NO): YES